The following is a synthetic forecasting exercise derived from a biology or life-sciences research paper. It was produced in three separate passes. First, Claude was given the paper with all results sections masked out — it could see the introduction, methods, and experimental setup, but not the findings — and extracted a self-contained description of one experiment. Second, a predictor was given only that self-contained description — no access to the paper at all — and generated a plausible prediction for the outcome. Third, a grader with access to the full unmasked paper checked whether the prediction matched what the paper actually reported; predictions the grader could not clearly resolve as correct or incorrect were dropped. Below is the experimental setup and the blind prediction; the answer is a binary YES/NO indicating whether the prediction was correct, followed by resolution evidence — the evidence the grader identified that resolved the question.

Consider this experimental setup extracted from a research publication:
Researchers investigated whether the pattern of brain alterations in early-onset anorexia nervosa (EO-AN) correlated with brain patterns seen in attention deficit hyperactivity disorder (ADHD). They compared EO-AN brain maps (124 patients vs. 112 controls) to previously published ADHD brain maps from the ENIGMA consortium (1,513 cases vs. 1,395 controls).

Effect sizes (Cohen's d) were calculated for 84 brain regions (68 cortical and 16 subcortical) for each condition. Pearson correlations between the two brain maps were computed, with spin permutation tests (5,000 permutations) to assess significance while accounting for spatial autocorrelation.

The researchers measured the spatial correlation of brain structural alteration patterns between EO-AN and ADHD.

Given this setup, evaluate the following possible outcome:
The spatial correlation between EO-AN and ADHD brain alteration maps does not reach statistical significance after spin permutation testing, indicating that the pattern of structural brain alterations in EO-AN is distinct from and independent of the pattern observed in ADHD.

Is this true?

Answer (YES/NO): YES